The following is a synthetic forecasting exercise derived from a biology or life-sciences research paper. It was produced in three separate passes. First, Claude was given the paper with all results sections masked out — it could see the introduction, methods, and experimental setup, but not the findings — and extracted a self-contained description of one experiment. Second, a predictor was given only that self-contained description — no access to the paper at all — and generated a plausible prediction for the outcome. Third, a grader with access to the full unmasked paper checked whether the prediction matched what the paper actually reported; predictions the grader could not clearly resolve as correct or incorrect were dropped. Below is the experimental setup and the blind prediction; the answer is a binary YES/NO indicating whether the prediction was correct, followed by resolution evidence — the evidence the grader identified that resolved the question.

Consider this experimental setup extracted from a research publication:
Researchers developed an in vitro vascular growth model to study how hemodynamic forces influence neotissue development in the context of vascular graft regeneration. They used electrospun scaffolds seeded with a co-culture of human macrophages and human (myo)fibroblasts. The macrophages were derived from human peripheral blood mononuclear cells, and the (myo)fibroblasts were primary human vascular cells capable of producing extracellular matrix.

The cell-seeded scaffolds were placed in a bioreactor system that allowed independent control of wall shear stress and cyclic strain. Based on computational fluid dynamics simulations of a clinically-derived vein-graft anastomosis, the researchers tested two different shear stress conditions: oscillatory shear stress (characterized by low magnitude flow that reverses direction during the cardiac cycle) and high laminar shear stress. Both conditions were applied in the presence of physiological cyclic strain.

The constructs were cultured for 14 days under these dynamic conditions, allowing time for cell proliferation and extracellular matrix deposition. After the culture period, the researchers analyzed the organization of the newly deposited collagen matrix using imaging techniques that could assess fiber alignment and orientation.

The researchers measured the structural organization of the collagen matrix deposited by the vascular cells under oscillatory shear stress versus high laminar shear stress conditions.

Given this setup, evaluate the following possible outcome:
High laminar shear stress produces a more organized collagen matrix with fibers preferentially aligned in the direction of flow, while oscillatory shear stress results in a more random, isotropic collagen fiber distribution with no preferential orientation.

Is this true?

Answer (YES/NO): NO